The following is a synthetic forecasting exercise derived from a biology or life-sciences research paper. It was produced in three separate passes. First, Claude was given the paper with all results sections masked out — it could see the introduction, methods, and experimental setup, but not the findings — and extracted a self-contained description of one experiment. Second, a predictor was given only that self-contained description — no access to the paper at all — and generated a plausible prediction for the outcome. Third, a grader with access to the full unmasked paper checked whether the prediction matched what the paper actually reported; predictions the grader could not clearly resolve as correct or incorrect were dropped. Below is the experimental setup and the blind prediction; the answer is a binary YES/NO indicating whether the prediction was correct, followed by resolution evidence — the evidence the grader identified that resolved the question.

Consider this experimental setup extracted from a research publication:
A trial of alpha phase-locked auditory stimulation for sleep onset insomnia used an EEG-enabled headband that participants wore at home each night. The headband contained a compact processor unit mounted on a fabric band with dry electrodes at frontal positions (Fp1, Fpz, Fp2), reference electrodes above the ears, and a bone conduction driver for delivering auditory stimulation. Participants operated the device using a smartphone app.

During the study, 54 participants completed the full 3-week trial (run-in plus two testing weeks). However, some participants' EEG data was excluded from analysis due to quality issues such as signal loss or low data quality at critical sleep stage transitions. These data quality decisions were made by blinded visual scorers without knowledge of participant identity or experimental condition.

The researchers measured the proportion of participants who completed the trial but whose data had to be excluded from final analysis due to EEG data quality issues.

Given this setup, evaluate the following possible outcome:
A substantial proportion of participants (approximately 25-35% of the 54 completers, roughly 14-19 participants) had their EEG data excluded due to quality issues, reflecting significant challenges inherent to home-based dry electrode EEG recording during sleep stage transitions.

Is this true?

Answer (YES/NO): NO